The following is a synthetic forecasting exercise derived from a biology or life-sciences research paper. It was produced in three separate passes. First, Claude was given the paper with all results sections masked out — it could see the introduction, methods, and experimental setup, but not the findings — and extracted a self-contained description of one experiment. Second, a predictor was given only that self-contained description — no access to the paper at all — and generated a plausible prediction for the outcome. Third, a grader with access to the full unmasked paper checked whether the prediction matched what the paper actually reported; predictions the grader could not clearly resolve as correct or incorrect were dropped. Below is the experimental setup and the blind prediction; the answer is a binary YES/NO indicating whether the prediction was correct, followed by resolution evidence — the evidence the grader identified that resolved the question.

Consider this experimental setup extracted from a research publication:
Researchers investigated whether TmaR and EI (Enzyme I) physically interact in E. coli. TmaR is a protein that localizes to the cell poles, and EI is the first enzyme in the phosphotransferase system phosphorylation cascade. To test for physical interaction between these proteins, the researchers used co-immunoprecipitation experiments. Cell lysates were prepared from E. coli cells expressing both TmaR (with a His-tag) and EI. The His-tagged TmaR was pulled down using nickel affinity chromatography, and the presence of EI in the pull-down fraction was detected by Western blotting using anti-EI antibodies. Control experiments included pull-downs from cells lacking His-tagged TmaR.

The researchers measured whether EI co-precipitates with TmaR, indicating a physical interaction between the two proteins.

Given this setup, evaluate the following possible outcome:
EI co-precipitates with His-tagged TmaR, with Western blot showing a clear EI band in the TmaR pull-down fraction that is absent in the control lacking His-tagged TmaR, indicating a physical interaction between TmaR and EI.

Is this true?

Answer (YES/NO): NO